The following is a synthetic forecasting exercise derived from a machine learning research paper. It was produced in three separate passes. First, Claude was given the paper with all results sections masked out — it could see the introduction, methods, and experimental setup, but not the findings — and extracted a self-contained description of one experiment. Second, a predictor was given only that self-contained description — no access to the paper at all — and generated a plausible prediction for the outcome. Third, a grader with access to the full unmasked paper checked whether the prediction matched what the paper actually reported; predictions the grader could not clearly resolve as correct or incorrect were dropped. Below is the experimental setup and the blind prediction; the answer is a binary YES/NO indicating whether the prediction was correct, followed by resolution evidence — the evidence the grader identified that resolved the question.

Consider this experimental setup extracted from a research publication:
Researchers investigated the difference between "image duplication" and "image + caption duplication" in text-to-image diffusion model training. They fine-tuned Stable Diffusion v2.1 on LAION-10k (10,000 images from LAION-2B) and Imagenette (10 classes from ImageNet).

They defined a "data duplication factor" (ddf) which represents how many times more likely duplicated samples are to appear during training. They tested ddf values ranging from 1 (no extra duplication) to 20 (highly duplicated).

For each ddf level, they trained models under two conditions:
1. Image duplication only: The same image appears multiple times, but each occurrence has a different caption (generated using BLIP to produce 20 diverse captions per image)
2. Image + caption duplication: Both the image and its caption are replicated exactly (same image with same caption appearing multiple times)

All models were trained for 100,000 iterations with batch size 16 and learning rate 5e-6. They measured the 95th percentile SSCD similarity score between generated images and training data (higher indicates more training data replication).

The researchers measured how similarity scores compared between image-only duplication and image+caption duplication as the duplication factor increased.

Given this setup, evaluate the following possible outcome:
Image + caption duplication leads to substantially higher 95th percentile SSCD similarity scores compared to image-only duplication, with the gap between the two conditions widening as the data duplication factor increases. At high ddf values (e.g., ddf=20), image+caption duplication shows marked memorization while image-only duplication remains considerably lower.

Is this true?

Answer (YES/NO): YES